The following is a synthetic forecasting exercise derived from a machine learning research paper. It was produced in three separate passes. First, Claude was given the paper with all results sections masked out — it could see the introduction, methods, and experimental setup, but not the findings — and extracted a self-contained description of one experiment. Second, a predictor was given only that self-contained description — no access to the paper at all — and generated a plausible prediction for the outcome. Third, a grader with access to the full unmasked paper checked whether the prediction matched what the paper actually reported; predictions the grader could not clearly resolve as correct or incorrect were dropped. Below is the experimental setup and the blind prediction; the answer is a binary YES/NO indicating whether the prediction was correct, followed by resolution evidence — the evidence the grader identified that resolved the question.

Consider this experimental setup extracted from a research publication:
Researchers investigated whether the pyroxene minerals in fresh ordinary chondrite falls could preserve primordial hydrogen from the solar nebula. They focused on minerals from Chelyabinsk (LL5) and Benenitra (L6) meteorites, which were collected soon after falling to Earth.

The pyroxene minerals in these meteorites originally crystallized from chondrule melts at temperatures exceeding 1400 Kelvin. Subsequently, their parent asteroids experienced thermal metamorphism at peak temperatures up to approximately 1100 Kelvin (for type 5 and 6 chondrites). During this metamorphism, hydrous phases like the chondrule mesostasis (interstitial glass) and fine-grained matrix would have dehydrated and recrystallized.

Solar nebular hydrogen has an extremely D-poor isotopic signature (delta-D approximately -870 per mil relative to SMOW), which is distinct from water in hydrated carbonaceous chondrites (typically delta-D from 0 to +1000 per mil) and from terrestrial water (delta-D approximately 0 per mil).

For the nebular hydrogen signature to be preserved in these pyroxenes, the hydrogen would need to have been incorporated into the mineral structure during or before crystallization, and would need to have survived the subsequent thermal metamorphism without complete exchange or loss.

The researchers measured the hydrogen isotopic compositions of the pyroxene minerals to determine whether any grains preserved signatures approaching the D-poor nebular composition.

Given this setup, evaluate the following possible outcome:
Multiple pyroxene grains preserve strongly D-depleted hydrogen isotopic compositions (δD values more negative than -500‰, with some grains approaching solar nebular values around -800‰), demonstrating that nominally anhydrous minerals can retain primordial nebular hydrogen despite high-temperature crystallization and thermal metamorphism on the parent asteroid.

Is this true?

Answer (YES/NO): NO